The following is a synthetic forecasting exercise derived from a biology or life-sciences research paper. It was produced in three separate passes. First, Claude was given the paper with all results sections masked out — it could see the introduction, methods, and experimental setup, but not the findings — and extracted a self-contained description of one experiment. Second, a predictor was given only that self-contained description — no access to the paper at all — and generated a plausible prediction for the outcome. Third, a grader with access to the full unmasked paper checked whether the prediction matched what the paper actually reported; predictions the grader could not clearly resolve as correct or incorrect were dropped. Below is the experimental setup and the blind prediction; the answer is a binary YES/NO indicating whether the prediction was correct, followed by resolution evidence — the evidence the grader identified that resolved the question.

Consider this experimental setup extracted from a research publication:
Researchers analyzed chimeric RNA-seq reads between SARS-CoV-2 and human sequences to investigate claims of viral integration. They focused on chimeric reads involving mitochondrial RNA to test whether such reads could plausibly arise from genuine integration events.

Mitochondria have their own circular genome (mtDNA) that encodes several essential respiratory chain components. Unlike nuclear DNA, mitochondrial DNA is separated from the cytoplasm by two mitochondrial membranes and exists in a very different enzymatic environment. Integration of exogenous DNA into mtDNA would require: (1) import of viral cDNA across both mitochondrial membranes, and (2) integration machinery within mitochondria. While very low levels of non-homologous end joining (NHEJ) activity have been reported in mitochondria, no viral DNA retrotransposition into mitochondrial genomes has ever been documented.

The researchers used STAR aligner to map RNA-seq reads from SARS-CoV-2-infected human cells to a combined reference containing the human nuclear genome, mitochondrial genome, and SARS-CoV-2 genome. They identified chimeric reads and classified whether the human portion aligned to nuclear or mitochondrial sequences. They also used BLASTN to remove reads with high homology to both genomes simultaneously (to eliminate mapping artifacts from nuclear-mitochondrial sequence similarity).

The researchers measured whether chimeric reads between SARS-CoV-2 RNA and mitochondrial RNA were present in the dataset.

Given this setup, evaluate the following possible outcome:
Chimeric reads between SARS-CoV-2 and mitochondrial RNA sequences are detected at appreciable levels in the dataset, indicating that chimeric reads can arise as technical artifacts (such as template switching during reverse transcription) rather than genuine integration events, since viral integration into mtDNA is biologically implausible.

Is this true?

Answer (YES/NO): YES